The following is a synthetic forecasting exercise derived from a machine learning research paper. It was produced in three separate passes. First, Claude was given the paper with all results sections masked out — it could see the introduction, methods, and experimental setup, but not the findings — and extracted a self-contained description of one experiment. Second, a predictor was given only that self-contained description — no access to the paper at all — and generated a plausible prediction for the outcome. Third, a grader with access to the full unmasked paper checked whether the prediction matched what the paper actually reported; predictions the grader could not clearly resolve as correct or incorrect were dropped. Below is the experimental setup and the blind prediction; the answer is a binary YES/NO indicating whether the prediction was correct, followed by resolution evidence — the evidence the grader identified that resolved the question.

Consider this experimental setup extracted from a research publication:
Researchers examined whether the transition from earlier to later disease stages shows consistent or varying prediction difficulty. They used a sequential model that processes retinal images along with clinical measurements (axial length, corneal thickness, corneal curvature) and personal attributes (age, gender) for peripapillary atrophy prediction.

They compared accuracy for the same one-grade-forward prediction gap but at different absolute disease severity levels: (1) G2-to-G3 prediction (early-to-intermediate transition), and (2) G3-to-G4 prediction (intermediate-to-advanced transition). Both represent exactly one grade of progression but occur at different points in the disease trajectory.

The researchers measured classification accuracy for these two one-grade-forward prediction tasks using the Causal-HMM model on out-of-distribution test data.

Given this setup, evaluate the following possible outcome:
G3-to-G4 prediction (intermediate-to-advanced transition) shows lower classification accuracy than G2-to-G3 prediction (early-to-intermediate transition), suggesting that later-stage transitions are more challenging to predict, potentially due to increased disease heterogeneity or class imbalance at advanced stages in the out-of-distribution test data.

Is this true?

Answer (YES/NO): NO